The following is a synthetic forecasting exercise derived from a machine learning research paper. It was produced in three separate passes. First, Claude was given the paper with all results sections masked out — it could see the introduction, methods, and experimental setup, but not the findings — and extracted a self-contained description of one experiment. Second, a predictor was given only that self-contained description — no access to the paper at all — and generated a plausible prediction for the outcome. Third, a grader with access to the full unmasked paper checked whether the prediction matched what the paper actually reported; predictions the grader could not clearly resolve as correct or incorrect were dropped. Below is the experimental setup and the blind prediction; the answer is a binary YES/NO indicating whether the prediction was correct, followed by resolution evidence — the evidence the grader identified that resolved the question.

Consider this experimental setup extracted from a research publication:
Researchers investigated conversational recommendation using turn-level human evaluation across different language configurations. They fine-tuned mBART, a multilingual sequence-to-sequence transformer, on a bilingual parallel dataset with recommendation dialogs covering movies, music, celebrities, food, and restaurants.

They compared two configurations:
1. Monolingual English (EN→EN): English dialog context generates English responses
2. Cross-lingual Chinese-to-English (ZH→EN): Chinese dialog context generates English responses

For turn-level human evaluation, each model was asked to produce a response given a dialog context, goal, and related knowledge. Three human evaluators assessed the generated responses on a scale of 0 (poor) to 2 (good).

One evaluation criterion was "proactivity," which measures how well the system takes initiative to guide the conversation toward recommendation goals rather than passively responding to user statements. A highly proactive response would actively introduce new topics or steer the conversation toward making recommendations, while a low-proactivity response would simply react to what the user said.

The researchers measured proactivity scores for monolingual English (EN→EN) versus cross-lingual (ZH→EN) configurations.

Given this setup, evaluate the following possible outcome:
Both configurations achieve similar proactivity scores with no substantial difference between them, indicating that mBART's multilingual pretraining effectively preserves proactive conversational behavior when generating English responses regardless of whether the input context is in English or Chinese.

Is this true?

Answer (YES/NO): NO